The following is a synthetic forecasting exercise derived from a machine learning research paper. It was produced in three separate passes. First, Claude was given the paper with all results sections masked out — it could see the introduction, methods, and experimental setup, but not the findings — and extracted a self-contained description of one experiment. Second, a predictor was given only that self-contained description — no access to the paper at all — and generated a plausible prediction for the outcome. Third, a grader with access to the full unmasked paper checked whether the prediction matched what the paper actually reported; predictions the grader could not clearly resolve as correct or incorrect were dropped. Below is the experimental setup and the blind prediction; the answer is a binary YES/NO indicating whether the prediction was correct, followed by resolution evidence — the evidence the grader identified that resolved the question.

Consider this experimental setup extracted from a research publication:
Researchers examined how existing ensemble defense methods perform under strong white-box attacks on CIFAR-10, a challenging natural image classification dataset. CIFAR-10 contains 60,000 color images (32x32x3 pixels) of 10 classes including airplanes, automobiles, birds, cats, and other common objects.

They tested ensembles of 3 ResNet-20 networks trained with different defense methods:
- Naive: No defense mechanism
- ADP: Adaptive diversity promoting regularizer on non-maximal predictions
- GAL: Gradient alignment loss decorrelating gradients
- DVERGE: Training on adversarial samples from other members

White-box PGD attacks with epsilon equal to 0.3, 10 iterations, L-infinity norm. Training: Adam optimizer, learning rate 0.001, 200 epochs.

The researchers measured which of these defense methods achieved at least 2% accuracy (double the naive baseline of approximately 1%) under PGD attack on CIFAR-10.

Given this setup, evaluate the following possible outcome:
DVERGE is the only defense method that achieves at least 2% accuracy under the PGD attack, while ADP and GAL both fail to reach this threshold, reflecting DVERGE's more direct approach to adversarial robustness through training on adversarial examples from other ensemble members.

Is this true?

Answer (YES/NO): NO